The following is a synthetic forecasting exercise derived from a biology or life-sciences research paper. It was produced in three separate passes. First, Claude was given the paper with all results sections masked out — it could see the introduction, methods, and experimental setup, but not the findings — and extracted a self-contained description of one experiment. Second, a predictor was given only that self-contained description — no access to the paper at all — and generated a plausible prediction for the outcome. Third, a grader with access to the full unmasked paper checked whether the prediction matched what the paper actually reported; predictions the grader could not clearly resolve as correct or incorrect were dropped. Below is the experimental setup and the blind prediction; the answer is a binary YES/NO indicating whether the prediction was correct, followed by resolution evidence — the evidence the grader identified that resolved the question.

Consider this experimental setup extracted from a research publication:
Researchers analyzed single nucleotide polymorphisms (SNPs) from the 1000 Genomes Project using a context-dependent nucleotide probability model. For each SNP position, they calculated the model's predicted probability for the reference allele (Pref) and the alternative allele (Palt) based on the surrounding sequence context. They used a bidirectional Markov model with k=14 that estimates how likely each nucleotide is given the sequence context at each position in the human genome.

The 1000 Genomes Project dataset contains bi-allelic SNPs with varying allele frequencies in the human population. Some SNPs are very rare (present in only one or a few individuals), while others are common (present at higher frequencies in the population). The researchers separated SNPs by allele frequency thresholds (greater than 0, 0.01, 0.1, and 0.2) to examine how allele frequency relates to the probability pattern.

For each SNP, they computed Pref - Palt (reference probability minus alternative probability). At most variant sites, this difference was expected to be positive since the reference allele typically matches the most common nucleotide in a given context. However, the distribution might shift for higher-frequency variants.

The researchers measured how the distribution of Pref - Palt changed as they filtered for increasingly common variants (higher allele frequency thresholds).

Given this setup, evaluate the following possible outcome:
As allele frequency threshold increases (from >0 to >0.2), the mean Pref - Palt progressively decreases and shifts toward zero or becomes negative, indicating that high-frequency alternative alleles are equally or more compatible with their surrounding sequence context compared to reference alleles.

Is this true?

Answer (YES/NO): YES